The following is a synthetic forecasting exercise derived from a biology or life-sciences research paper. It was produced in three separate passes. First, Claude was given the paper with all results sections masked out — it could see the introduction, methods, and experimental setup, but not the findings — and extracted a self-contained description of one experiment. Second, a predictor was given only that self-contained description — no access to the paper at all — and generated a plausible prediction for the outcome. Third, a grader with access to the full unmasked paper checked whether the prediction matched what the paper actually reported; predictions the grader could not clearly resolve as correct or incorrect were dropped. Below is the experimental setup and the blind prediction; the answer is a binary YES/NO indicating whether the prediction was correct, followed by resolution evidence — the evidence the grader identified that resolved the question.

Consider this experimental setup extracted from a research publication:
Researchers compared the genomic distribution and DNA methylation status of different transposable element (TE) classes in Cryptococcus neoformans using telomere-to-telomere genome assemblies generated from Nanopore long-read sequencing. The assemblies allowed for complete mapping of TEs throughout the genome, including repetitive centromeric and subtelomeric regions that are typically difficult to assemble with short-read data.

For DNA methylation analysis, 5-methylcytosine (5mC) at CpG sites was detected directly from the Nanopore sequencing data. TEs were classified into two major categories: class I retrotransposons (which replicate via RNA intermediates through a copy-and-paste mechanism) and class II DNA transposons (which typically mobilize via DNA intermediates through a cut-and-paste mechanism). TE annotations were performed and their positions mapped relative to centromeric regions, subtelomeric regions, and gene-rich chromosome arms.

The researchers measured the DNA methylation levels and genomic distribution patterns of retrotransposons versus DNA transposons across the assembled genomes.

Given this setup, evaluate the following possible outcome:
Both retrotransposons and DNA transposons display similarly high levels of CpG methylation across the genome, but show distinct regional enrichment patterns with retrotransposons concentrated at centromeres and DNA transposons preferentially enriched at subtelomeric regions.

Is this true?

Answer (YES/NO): NO